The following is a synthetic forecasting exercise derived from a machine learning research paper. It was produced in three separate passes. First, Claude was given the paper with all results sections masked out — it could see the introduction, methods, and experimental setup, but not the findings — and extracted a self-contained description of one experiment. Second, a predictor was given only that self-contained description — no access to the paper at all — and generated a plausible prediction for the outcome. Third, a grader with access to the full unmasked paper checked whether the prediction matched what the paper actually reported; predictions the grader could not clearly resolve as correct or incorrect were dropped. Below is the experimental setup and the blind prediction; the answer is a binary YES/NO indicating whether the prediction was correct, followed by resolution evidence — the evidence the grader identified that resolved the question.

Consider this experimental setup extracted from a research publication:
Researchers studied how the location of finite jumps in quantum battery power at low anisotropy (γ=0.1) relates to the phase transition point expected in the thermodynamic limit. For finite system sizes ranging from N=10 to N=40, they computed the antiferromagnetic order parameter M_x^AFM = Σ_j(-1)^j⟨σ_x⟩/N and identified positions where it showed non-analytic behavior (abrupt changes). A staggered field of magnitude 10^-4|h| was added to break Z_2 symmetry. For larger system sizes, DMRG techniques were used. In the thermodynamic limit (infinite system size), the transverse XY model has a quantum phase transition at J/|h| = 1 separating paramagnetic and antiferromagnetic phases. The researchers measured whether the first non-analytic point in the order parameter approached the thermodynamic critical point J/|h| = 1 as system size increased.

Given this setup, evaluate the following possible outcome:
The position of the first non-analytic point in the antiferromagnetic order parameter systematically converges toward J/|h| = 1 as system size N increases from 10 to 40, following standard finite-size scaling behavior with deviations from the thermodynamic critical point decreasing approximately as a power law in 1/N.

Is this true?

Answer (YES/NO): YES